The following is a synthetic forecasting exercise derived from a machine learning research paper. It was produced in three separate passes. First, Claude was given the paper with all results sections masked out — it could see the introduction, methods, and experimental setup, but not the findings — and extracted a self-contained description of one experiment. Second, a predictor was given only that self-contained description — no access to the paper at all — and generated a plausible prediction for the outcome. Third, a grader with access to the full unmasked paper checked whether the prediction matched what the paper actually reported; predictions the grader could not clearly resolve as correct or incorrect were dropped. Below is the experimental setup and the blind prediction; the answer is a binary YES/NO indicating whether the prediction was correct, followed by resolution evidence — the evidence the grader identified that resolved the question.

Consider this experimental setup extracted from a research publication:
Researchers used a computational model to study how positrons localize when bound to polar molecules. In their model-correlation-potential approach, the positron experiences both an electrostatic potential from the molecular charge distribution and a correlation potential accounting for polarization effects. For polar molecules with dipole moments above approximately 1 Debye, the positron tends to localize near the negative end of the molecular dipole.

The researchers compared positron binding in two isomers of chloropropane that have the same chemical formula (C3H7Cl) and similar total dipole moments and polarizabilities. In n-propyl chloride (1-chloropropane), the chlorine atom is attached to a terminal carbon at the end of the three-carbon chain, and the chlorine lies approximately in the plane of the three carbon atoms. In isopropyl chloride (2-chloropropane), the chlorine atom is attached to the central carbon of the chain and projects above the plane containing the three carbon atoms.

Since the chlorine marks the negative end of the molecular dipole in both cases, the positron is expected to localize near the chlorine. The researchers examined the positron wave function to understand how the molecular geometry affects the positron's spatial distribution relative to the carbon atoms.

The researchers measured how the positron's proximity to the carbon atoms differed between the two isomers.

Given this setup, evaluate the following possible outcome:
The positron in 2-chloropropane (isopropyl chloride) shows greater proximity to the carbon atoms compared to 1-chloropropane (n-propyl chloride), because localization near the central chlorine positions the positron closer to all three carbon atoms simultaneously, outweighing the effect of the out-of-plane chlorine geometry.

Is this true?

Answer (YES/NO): YES